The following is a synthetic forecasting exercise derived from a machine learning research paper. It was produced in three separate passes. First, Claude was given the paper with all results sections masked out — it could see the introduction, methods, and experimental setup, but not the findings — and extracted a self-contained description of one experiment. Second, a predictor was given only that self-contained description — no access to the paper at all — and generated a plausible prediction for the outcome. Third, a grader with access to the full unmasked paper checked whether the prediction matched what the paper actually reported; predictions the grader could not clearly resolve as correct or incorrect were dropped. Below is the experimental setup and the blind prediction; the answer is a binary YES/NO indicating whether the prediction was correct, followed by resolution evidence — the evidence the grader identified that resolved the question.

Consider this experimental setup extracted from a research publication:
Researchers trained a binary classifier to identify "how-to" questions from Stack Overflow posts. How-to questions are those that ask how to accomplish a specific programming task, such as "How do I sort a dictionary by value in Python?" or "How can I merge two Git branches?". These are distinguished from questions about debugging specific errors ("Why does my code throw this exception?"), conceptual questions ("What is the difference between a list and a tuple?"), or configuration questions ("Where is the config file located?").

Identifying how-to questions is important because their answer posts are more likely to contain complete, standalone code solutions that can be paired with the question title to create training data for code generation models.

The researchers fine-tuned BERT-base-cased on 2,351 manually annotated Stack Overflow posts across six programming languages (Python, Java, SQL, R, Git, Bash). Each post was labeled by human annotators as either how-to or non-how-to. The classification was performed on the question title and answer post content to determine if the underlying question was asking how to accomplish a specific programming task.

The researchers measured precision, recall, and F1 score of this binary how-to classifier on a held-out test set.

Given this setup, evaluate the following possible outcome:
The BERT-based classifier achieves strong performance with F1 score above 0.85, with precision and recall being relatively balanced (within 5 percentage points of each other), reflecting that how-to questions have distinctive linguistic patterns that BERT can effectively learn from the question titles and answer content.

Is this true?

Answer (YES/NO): NO